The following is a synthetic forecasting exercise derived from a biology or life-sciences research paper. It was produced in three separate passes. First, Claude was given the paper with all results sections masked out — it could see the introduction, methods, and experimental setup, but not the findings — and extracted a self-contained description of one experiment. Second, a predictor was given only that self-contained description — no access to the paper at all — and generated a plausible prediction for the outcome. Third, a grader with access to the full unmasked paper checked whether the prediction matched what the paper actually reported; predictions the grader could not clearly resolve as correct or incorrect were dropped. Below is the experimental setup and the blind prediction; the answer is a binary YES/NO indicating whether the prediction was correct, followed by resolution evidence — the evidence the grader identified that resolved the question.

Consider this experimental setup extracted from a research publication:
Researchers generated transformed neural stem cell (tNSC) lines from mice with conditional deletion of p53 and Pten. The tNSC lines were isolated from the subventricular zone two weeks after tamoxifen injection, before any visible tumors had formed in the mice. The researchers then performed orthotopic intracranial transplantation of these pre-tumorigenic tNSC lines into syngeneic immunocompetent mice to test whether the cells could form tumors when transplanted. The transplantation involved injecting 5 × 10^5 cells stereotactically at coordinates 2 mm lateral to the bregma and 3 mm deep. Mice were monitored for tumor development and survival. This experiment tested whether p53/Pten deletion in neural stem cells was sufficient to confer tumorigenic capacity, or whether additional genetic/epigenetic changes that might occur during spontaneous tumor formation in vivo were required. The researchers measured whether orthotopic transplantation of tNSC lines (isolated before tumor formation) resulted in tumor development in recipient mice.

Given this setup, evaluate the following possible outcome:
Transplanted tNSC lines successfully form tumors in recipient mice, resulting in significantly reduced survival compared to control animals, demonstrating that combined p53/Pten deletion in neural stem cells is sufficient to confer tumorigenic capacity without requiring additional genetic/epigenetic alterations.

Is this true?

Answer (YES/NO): NO